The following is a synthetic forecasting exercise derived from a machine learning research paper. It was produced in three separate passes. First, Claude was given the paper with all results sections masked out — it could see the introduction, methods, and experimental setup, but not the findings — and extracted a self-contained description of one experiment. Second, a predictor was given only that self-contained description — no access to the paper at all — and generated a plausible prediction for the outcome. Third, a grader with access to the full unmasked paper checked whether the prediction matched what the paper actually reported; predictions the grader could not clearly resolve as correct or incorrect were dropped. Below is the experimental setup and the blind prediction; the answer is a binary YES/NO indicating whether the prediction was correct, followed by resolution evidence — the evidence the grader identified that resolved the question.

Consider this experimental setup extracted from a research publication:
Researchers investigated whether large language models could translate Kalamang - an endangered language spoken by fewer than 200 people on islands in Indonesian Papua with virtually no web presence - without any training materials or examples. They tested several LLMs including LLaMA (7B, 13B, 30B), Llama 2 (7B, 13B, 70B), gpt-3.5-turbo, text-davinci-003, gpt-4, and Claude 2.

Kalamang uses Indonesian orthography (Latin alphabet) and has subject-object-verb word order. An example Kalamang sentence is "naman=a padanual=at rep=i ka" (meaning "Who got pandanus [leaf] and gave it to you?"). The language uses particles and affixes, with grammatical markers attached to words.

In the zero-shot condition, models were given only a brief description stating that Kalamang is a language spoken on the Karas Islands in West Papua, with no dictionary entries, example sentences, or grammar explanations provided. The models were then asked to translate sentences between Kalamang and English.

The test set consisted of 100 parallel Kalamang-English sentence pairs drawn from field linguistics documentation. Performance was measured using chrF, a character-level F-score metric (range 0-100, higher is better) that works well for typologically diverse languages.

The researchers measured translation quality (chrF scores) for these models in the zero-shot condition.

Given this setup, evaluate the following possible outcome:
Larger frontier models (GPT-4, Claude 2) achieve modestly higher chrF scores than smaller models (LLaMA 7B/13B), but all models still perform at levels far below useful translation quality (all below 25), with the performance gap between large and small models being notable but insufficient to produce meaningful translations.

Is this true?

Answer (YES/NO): NO